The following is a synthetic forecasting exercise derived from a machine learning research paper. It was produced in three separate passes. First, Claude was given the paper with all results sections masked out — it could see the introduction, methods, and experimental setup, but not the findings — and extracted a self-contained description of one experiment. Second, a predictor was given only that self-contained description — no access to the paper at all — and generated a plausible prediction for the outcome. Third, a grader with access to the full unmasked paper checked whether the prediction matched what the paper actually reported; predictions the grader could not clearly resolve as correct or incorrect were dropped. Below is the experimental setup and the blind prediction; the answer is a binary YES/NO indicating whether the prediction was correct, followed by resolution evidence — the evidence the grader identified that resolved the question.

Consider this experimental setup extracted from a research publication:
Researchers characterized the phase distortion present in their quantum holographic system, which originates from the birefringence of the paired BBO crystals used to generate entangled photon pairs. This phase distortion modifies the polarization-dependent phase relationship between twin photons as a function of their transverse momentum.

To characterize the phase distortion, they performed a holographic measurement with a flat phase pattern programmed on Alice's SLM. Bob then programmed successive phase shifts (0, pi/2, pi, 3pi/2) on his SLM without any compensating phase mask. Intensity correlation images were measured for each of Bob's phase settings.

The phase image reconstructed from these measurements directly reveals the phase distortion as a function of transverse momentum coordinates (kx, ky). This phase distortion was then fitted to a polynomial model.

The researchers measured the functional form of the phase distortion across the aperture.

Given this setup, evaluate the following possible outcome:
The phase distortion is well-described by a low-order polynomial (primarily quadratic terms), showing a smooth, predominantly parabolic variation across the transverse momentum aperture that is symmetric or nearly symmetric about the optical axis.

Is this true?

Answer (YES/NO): YES